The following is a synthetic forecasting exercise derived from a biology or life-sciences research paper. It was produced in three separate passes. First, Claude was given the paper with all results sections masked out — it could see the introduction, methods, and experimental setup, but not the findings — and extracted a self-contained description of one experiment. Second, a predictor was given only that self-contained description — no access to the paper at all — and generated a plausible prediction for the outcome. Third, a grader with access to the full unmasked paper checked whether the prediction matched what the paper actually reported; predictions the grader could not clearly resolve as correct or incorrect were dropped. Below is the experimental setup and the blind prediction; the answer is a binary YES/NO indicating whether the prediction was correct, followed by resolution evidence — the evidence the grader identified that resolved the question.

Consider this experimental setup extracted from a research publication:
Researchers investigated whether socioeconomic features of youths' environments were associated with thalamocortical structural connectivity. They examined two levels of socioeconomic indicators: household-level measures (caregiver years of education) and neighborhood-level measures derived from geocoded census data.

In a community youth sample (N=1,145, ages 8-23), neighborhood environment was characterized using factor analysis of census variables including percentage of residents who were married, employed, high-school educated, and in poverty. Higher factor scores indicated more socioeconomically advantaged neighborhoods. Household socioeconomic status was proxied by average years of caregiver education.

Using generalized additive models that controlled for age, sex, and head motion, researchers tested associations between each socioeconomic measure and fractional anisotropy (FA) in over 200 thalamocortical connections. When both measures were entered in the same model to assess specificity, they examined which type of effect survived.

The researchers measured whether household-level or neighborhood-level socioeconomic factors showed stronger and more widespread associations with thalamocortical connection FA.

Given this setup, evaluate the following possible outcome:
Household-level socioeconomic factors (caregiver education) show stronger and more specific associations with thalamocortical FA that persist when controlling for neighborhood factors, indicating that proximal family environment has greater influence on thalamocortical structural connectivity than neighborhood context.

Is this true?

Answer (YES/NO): NO